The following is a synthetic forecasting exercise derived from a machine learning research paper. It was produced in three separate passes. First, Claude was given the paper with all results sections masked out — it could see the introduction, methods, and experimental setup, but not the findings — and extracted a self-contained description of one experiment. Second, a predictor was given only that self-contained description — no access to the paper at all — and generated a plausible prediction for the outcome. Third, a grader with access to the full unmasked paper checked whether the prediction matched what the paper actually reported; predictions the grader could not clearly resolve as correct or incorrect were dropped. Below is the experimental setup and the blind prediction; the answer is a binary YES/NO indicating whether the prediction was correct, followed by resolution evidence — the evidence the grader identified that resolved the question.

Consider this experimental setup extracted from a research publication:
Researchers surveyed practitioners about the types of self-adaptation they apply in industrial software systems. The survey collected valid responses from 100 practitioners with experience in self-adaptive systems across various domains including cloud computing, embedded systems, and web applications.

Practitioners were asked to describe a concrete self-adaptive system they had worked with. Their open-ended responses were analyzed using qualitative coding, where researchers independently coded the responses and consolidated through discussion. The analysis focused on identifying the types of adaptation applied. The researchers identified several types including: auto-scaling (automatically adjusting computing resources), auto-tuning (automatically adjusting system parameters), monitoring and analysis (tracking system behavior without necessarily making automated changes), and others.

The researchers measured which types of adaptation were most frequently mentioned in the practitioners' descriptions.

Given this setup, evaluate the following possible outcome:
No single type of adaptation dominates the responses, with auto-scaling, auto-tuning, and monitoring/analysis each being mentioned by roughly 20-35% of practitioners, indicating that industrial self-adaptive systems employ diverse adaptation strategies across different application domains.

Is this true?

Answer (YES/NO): YES